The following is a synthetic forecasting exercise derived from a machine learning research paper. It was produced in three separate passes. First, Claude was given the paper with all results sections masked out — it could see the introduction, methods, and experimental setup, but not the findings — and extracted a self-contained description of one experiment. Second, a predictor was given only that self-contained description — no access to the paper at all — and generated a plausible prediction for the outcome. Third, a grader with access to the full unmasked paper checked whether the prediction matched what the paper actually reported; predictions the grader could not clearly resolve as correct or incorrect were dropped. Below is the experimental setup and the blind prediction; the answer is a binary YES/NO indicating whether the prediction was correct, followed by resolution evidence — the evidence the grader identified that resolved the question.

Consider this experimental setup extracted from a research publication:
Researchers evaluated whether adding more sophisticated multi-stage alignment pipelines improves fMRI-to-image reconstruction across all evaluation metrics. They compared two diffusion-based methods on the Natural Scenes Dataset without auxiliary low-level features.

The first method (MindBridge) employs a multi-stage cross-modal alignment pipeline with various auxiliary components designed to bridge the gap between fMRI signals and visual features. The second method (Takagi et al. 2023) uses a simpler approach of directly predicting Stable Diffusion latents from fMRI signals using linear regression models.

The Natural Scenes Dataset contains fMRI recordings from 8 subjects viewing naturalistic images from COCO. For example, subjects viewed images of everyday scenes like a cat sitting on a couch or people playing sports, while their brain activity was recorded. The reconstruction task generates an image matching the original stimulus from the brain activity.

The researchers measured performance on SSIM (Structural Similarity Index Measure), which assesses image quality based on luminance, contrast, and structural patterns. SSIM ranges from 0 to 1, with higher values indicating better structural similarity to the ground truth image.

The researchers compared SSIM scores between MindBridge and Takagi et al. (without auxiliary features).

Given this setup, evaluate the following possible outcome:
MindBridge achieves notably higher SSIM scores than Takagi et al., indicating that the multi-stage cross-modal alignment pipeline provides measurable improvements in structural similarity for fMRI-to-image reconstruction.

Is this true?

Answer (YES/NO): NO